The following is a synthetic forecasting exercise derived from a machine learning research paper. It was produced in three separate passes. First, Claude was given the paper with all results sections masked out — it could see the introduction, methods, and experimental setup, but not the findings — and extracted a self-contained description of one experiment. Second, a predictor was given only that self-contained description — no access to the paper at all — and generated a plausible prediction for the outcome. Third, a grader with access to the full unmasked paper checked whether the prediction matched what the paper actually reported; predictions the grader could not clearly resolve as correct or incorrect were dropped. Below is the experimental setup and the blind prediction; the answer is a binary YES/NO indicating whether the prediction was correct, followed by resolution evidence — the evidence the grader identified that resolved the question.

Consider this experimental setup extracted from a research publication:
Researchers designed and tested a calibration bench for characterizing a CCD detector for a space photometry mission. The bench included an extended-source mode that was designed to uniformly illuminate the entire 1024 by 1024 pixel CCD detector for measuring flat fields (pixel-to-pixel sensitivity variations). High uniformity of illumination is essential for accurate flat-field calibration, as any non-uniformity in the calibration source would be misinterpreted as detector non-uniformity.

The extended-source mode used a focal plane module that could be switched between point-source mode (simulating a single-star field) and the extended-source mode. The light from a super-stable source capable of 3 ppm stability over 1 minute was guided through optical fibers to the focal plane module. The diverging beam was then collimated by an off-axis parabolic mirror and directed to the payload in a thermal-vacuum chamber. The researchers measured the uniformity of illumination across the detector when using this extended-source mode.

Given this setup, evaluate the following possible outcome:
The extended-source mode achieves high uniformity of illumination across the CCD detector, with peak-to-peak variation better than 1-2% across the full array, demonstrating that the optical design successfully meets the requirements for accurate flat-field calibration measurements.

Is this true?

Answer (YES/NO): YES